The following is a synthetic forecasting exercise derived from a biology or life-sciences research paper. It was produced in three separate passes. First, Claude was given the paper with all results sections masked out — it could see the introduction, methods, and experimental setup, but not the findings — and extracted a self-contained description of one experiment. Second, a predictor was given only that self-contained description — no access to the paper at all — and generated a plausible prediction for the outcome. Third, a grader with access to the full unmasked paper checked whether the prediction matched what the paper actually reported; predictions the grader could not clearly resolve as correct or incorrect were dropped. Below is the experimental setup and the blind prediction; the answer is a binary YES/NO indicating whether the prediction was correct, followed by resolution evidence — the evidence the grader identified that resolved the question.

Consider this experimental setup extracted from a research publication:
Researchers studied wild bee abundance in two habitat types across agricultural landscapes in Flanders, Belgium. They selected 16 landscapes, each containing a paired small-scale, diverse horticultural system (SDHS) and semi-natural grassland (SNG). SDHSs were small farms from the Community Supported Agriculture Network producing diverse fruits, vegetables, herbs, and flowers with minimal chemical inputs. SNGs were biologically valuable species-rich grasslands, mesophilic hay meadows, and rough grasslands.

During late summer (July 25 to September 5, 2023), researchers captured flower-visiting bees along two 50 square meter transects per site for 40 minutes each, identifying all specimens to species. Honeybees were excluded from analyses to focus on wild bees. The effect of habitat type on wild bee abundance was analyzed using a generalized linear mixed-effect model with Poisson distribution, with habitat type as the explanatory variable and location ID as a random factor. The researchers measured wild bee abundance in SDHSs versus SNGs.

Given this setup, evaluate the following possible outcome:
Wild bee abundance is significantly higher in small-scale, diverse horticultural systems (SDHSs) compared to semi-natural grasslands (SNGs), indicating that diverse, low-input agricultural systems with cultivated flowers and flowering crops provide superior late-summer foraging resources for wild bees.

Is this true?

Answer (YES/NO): NO